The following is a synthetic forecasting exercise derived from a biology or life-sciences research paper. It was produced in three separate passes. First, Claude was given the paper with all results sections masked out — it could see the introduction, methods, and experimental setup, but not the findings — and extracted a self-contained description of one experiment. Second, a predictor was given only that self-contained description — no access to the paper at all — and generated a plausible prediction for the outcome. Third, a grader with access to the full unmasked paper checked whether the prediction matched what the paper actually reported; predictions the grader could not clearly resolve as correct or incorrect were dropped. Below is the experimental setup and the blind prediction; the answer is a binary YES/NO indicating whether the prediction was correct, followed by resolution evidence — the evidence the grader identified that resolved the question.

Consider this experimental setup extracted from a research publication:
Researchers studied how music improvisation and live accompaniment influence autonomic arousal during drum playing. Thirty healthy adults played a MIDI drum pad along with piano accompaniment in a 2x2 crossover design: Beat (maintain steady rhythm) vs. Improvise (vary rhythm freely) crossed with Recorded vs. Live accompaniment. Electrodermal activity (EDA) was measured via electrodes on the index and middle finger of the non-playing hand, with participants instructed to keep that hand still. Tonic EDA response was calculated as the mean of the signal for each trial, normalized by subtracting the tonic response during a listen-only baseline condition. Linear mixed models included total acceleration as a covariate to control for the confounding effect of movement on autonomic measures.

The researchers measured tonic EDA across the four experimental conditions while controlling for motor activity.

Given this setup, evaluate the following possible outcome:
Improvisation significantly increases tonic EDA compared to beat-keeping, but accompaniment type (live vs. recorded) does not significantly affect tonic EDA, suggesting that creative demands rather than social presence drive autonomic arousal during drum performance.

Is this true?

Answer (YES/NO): YES